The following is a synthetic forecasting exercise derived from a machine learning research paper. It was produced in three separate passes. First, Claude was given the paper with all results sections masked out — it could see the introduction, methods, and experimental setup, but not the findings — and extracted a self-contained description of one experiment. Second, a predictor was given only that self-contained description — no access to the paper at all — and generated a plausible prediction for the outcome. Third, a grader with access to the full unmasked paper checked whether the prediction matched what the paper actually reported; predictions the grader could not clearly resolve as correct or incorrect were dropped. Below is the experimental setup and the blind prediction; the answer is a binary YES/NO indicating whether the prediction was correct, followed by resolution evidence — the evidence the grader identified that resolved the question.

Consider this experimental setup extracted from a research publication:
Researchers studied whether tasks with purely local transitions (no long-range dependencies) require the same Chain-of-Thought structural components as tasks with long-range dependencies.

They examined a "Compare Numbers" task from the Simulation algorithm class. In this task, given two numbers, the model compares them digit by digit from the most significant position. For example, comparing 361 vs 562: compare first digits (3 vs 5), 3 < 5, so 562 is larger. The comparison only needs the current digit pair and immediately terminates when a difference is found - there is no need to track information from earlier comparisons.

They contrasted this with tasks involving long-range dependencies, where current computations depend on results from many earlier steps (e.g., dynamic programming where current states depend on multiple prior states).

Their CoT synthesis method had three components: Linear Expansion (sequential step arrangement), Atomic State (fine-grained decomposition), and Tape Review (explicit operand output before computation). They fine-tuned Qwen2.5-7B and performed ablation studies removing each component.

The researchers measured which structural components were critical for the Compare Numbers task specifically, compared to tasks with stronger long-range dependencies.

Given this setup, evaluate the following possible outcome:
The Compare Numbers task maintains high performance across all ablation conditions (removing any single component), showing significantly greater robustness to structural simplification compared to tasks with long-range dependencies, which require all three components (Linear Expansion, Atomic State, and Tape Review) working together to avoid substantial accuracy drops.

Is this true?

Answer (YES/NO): NO